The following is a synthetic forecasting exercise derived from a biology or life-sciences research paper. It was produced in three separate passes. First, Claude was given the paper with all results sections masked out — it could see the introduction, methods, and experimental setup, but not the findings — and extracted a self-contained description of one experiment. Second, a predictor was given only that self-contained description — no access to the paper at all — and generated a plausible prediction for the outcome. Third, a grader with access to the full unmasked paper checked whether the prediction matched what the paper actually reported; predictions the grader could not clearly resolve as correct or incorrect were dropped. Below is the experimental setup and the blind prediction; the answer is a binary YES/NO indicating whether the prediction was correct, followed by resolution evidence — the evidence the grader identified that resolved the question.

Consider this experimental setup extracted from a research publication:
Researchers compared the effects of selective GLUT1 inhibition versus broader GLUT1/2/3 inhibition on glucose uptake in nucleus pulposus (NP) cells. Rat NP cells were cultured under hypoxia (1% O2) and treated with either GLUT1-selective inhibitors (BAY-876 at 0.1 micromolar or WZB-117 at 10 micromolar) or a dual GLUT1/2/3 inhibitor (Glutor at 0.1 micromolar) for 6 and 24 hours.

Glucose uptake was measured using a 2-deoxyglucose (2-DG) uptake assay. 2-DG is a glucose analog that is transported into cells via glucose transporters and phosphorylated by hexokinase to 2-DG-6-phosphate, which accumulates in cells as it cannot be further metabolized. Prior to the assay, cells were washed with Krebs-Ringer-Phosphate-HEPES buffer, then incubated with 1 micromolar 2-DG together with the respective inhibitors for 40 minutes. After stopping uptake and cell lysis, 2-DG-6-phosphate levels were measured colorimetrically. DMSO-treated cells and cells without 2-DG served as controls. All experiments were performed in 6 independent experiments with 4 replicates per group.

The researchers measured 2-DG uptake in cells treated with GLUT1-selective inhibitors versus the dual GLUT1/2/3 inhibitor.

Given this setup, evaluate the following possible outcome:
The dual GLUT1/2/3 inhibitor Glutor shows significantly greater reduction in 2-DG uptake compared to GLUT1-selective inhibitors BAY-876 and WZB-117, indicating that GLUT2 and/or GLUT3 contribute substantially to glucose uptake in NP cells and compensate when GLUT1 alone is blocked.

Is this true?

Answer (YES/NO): YES